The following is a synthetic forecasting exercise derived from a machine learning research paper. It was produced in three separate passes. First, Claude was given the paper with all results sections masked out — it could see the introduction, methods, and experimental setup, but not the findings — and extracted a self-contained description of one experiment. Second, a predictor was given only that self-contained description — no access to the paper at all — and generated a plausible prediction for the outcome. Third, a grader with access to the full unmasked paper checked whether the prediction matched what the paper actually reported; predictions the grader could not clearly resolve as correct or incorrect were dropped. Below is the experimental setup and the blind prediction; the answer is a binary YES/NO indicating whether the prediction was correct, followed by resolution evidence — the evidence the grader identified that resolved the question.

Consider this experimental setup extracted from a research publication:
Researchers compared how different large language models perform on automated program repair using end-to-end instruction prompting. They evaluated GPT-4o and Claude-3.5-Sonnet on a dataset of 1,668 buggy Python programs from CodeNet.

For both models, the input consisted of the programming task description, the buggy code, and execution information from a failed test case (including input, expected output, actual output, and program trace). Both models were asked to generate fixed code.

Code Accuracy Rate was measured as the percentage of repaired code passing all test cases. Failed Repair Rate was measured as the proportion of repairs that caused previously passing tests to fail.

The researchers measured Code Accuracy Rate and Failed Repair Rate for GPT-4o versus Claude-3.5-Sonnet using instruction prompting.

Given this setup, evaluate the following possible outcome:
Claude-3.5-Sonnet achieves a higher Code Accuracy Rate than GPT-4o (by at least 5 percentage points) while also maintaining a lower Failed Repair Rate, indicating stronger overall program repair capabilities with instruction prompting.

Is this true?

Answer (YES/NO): NO